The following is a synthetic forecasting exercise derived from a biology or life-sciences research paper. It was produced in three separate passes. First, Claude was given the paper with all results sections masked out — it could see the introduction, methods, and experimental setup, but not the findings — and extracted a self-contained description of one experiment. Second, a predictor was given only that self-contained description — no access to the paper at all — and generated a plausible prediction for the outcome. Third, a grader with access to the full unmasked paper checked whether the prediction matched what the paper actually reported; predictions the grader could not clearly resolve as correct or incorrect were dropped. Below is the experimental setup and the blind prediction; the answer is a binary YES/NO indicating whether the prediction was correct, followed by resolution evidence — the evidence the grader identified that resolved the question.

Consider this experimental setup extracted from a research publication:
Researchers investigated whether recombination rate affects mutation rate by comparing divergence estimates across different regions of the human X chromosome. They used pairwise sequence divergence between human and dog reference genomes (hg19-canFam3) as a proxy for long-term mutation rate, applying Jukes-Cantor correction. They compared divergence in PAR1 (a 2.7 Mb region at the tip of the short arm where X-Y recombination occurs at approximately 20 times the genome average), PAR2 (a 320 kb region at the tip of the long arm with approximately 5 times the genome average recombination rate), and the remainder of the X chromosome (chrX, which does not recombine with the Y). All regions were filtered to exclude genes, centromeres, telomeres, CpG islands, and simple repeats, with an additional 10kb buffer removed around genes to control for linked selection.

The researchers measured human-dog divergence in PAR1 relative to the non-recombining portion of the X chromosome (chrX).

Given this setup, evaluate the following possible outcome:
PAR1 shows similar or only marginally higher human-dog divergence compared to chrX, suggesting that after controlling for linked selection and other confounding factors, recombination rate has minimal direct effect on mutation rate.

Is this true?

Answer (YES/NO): NO